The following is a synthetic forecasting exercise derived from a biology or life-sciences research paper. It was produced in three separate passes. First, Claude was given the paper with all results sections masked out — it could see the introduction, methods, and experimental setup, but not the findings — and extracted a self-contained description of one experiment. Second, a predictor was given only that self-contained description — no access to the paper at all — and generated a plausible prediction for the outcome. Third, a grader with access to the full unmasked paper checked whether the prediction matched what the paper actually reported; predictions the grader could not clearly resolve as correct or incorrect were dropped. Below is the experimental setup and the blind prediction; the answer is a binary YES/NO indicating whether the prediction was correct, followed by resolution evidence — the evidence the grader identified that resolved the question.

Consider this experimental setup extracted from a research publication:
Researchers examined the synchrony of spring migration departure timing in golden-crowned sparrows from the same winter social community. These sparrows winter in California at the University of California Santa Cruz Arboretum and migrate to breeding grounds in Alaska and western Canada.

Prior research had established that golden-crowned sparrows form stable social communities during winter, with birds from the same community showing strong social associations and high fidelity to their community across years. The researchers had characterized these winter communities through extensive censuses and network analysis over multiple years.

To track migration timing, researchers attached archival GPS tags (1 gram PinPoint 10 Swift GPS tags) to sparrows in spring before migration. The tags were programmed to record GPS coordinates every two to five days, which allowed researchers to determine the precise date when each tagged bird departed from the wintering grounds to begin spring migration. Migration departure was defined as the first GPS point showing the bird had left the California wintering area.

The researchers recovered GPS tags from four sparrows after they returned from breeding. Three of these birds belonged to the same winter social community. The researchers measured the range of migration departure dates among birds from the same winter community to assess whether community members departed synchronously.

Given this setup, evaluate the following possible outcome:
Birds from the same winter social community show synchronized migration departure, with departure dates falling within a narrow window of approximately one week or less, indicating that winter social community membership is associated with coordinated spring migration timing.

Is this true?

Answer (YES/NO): NO